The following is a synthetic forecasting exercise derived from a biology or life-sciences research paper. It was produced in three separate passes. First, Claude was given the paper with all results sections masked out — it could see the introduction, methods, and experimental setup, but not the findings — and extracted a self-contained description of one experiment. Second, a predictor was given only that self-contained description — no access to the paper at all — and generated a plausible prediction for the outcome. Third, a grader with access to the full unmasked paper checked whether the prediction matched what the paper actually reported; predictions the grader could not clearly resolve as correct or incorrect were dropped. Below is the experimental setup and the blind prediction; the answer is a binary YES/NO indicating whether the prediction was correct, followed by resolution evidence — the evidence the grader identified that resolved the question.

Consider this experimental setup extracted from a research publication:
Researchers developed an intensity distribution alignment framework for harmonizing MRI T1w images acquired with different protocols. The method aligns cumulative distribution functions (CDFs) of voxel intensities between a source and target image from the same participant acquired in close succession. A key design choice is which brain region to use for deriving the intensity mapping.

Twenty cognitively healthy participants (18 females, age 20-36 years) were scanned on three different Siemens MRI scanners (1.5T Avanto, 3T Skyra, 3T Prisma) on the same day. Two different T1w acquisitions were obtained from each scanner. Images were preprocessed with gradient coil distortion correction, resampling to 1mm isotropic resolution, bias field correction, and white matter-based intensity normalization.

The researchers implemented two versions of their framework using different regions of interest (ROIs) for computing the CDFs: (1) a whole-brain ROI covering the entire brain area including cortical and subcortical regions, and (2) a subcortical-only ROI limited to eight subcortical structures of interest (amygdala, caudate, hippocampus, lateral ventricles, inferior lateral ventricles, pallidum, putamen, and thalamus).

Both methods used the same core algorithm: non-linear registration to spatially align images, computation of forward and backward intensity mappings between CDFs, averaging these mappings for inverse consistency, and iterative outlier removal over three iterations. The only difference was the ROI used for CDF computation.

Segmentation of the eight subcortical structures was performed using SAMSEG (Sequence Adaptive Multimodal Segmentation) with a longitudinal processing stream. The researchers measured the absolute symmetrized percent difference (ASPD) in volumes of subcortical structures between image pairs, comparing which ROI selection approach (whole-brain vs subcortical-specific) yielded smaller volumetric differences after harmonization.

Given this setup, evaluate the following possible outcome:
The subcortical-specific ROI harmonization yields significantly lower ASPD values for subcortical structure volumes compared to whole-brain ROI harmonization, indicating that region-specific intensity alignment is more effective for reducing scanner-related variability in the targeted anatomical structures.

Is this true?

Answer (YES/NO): YES